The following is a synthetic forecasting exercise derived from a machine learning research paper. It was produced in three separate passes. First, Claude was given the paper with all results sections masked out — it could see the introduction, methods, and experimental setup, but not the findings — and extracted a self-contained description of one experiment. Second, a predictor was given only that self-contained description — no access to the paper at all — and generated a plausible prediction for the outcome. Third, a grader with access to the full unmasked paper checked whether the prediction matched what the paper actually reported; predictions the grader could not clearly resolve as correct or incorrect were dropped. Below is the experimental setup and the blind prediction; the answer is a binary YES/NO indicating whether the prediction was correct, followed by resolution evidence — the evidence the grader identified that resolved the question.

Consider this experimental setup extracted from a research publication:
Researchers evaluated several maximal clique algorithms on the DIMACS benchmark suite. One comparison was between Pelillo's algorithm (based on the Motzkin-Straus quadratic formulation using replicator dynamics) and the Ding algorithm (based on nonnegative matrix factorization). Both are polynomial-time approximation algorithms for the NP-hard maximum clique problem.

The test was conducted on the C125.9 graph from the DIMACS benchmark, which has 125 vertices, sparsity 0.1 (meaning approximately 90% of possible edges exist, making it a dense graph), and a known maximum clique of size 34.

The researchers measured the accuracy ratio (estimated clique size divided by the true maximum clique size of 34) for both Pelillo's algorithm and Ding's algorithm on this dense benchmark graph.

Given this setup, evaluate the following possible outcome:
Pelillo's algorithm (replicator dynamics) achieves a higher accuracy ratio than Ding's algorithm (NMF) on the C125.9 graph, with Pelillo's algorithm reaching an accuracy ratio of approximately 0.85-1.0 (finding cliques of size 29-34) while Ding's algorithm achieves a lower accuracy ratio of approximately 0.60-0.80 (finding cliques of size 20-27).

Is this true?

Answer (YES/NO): NO